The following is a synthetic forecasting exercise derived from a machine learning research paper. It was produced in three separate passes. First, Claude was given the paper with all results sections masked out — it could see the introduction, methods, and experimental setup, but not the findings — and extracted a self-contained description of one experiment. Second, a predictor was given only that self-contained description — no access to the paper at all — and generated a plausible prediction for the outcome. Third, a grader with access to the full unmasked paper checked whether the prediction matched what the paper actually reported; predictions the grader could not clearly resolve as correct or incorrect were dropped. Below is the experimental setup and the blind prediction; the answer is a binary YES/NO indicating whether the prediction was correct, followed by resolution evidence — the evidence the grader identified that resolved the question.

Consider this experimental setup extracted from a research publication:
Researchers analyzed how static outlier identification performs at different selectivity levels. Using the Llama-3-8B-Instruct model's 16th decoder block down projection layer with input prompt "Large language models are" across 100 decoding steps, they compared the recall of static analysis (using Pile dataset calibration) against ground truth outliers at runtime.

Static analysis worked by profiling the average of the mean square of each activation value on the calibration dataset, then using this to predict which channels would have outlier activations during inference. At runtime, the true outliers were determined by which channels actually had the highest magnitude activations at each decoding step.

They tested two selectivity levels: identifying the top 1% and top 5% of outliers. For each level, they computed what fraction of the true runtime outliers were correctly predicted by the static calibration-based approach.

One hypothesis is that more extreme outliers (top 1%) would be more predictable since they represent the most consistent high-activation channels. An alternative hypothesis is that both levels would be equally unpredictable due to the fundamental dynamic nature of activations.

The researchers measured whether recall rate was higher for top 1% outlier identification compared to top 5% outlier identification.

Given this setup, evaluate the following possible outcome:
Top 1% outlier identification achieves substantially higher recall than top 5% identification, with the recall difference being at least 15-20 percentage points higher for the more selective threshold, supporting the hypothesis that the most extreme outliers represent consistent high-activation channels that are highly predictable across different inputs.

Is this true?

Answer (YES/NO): NO